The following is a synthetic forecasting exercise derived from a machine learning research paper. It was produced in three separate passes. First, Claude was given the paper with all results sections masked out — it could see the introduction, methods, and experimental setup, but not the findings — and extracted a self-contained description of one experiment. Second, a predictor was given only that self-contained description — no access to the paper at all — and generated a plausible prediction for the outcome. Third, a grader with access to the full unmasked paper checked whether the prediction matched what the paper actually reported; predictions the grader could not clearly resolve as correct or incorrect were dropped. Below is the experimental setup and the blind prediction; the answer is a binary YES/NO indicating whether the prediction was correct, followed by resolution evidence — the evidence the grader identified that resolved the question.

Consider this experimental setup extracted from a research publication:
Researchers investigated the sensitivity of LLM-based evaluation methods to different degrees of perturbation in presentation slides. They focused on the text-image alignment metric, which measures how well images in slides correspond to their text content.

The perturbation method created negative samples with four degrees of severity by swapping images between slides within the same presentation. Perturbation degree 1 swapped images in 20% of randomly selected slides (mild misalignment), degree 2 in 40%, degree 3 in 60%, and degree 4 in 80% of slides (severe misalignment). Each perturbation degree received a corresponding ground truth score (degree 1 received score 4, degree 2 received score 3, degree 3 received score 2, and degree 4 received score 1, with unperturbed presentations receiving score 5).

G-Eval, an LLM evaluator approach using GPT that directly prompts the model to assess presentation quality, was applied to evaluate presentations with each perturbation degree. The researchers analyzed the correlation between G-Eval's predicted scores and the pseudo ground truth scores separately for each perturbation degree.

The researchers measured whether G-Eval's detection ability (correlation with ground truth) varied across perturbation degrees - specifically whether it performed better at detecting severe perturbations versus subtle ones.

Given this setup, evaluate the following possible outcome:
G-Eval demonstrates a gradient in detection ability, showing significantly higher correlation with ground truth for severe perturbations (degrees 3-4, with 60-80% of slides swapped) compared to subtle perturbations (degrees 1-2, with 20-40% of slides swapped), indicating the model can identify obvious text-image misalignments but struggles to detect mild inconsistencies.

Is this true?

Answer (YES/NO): YES